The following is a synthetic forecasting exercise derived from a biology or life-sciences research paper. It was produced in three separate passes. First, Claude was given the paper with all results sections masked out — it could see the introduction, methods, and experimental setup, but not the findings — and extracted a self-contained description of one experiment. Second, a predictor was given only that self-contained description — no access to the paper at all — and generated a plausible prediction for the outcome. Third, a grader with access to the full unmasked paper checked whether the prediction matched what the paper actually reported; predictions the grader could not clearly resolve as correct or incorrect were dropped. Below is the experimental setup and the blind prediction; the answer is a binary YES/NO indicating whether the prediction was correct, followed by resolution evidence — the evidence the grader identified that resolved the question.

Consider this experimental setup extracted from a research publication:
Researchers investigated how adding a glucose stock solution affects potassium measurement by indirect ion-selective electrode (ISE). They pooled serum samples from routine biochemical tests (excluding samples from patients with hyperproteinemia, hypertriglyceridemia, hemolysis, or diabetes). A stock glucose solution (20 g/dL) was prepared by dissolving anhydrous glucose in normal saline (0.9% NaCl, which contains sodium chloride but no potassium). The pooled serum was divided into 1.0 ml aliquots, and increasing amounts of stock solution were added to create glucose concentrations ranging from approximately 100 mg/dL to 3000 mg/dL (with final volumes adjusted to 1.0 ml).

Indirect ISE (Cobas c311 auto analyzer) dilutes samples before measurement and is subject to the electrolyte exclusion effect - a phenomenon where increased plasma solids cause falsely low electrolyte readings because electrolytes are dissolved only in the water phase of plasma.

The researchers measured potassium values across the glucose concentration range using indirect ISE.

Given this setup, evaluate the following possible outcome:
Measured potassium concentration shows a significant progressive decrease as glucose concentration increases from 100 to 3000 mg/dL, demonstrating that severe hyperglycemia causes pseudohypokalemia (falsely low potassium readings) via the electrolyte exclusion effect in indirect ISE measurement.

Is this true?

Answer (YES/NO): NO